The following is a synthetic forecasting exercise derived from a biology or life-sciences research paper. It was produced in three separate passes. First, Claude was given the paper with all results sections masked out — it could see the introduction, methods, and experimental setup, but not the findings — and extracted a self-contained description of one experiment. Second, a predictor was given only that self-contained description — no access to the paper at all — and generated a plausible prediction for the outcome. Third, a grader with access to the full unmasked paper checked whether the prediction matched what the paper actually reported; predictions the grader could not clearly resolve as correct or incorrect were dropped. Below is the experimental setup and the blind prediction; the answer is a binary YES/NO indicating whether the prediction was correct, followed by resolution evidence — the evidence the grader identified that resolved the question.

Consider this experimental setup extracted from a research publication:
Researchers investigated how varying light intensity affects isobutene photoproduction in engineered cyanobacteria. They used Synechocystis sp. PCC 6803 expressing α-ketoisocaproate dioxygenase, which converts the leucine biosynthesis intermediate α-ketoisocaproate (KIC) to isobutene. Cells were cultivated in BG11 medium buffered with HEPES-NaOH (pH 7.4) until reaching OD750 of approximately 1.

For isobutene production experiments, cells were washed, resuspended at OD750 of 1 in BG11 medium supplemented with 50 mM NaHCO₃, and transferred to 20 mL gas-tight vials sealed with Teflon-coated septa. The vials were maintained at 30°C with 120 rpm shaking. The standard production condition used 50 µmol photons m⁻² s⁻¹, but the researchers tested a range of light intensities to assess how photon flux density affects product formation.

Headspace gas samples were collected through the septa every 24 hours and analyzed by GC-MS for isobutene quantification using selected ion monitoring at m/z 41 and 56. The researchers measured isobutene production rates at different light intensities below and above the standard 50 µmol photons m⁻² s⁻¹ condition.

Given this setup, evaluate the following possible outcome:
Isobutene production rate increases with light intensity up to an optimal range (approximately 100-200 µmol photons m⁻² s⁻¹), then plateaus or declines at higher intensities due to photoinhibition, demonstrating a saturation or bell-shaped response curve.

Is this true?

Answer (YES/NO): NO